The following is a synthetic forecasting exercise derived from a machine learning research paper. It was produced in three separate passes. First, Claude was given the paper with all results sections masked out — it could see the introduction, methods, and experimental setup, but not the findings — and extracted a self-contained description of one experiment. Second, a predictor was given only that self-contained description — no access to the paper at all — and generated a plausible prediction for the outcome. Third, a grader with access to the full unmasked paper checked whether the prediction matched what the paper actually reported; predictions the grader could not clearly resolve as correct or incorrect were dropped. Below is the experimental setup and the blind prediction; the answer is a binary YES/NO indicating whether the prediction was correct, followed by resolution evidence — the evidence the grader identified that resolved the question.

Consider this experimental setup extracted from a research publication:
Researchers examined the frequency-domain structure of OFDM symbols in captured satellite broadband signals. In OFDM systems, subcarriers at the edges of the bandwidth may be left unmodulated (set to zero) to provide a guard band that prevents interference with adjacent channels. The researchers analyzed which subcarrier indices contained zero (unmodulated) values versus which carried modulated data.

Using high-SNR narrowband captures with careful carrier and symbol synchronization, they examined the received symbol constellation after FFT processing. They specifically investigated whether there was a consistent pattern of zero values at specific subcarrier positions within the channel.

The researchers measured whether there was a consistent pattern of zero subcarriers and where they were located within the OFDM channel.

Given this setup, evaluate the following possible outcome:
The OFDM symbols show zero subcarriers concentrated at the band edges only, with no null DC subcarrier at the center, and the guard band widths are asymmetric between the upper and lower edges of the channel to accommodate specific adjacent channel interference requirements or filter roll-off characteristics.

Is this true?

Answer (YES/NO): NO